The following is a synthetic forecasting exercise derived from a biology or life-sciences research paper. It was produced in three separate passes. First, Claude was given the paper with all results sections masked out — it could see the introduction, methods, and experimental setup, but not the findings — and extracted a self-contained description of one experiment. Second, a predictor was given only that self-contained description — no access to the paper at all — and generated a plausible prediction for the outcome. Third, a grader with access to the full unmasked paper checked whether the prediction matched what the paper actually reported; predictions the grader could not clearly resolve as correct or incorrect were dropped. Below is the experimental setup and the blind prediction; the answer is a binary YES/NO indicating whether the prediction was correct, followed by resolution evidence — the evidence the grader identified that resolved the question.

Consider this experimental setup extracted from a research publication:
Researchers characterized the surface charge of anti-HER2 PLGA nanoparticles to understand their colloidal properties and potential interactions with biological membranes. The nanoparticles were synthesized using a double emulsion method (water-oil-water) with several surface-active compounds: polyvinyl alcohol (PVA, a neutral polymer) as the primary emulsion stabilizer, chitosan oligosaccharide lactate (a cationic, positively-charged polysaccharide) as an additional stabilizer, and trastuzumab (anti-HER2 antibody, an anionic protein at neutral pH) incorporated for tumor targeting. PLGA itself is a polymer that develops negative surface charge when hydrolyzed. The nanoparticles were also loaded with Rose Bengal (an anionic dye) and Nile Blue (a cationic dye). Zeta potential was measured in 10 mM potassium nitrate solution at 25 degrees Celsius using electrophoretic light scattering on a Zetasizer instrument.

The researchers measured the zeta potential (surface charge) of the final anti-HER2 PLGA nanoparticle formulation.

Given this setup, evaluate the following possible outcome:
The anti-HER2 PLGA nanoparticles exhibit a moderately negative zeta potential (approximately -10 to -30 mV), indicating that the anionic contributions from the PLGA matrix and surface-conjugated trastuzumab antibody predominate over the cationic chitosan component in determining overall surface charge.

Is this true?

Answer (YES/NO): NO